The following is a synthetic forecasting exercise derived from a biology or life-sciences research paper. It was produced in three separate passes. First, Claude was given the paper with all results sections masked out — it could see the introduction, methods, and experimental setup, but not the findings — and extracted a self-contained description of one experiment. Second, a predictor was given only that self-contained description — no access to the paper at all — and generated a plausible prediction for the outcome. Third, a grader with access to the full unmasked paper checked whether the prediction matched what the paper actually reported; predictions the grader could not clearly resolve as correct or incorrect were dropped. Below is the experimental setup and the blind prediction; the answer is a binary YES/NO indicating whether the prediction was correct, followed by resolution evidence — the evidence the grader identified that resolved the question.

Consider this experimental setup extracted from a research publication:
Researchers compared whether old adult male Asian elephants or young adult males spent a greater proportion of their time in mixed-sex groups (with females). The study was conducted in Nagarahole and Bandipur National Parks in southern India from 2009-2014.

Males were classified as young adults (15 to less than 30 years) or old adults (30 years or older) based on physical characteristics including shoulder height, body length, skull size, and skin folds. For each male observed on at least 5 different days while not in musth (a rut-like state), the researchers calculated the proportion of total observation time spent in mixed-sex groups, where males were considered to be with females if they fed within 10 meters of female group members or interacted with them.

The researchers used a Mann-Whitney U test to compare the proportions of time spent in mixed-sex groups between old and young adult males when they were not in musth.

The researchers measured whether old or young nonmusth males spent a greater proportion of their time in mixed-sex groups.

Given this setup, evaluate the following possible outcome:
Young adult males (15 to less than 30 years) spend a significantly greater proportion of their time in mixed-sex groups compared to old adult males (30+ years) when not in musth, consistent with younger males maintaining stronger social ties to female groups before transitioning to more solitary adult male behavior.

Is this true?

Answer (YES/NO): YES